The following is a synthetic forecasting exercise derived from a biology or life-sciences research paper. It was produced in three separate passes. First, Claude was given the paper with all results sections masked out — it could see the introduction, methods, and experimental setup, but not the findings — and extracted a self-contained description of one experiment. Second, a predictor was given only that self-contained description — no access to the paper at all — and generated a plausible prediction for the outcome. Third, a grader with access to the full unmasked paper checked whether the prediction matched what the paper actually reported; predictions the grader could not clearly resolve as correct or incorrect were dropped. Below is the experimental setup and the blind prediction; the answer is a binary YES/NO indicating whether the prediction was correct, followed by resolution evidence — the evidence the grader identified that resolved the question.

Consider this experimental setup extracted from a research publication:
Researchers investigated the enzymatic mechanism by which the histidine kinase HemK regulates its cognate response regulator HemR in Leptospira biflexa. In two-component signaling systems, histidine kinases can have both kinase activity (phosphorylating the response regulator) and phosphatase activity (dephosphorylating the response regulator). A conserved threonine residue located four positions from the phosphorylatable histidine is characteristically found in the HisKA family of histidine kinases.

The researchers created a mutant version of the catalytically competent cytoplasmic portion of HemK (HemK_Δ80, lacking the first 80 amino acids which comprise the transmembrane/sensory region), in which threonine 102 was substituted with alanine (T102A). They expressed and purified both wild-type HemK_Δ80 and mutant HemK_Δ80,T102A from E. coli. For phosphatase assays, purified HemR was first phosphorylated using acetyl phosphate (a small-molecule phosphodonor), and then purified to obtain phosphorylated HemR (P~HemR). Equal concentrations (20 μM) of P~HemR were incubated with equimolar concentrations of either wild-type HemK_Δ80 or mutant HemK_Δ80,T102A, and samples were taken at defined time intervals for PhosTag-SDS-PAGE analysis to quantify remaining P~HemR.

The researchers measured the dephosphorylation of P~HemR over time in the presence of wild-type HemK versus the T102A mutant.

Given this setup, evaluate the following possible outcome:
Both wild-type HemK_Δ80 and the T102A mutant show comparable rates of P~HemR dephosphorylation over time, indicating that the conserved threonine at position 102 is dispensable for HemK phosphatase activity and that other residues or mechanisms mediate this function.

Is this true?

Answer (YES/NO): NO